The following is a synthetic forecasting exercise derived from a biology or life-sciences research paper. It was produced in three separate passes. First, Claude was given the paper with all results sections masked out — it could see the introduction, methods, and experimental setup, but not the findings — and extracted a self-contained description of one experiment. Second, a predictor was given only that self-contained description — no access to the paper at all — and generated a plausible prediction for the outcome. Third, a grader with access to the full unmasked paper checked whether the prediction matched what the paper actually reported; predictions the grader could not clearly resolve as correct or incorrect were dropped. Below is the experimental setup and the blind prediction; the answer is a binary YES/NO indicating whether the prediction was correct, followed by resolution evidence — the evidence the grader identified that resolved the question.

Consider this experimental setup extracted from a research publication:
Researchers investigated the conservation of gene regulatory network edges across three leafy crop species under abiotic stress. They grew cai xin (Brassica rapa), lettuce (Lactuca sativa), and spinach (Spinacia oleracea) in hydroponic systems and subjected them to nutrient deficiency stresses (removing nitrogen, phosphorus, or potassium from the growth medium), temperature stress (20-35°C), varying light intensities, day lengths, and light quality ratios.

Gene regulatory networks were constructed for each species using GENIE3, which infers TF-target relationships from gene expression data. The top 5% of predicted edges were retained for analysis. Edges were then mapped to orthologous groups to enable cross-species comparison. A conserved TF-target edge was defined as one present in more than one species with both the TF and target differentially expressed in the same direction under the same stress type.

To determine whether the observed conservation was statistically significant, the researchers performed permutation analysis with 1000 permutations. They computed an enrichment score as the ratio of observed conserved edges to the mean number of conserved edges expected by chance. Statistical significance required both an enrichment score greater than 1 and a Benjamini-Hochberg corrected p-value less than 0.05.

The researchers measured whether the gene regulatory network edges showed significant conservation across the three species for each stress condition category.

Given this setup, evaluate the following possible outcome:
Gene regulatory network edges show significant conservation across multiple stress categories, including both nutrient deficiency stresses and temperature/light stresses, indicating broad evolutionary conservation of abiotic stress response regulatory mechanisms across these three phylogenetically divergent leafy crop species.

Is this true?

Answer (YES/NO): YES